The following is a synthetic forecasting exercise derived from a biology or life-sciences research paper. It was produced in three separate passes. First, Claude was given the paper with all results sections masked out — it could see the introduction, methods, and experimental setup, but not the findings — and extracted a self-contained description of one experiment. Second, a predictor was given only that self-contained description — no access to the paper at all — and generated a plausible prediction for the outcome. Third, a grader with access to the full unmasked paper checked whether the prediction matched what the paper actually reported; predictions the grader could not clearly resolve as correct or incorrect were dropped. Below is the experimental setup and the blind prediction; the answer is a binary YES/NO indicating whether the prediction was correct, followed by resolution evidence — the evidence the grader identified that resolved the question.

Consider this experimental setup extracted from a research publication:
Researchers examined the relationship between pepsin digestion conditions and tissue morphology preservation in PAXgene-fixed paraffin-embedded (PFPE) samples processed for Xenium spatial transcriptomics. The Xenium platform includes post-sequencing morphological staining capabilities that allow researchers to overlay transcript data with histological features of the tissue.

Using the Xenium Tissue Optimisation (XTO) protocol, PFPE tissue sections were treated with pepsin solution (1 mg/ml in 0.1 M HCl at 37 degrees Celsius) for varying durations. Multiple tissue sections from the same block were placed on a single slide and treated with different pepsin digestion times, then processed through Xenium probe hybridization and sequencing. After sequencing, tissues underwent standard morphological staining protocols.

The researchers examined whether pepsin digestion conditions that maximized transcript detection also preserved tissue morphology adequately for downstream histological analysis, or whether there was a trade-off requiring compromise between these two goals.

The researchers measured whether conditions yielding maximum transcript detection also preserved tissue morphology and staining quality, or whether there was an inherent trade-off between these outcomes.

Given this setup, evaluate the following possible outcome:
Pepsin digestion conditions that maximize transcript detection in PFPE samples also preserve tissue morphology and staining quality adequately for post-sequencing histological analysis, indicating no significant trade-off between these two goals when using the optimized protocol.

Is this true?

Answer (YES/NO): NO